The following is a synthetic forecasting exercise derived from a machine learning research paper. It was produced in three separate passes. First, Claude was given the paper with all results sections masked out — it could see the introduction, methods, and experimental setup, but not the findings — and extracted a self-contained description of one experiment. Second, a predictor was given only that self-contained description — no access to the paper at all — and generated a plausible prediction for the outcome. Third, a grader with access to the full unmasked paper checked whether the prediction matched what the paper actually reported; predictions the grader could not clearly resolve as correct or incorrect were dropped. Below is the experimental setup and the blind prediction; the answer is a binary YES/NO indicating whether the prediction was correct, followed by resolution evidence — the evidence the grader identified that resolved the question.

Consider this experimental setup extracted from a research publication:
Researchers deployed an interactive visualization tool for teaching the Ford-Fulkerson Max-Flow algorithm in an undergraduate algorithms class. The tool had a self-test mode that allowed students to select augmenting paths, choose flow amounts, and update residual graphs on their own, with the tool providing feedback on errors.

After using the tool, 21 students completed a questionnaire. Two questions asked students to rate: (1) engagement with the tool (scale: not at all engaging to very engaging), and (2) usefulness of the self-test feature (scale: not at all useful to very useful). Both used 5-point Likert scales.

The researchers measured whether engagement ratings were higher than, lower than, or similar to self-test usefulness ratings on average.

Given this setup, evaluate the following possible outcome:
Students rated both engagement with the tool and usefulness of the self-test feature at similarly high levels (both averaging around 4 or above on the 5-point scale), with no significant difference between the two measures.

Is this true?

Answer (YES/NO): NO